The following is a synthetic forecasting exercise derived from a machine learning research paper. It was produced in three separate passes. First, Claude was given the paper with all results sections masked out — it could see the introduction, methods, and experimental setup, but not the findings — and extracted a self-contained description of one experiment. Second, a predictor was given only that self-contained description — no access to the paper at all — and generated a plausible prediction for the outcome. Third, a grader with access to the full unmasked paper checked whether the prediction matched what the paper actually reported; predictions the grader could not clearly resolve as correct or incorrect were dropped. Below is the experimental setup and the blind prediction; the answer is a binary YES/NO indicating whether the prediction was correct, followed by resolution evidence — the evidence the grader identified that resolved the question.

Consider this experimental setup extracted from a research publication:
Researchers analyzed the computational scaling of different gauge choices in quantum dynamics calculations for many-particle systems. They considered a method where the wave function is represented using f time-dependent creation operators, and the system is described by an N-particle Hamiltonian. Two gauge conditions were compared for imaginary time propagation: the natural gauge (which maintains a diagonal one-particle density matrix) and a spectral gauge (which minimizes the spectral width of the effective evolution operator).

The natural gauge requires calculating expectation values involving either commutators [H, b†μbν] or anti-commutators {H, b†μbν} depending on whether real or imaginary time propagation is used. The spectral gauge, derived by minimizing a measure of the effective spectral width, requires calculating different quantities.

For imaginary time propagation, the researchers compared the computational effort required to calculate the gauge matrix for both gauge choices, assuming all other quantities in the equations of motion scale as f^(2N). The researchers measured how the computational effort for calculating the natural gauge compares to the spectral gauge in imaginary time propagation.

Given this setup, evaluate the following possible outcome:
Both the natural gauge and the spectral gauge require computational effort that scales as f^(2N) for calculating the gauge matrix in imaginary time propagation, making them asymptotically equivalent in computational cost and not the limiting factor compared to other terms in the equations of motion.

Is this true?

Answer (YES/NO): NO